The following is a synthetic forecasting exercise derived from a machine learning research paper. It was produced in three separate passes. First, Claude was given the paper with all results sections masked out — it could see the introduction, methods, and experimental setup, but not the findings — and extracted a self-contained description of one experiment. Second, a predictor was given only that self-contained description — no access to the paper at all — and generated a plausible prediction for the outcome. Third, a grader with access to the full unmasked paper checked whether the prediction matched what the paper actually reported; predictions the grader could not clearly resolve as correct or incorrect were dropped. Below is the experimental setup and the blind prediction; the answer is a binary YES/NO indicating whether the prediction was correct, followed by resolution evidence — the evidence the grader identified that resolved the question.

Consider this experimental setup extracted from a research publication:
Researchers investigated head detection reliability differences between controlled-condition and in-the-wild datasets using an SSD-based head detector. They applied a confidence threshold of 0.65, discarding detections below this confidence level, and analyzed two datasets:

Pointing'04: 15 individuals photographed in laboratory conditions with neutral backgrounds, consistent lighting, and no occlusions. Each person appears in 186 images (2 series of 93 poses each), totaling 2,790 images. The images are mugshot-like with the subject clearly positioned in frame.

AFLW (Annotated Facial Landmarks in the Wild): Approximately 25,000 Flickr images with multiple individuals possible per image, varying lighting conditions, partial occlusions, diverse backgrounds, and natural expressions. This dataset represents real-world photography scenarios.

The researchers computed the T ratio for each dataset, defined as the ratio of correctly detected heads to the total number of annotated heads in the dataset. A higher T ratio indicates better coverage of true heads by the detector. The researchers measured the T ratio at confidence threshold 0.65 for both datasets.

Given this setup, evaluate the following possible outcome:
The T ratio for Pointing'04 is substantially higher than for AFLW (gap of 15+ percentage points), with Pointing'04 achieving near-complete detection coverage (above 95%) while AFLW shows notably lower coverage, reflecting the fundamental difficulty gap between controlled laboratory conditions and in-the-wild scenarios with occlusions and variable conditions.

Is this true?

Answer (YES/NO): NO